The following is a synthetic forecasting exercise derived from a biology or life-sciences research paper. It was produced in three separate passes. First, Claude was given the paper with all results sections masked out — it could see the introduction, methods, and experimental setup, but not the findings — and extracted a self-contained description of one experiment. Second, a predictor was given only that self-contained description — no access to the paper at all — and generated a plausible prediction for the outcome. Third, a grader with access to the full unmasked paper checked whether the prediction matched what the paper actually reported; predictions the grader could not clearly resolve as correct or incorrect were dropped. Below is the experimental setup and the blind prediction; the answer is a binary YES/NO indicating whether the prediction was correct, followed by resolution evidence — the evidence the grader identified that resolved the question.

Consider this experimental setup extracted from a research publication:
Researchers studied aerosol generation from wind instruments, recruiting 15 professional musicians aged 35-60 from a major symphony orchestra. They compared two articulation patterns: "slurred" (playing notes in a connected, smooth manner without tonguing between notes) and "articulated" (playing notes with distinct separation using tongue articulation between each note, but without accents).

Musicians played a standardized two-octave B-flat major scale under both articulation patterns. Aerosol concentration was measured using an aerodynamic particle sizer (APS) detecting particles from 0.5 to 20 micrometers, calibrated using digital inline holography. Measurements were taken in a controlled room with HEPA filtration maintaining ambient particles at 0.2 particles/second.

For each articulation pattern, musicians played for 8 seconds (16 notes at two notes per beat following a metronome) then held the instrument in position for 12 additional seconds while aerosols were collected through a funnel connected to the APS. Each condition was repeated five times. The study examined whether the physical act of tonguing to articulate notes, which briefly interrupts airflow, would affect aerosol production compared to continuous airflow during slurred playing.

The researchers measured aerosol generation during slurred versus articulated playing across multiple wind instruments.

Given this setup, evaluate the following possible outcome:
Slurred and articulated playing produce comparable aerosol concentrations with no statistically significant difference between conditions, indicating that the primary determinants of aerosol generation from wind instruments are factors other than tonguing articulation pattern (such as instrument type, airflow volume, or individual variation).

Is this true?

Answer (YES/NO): NO